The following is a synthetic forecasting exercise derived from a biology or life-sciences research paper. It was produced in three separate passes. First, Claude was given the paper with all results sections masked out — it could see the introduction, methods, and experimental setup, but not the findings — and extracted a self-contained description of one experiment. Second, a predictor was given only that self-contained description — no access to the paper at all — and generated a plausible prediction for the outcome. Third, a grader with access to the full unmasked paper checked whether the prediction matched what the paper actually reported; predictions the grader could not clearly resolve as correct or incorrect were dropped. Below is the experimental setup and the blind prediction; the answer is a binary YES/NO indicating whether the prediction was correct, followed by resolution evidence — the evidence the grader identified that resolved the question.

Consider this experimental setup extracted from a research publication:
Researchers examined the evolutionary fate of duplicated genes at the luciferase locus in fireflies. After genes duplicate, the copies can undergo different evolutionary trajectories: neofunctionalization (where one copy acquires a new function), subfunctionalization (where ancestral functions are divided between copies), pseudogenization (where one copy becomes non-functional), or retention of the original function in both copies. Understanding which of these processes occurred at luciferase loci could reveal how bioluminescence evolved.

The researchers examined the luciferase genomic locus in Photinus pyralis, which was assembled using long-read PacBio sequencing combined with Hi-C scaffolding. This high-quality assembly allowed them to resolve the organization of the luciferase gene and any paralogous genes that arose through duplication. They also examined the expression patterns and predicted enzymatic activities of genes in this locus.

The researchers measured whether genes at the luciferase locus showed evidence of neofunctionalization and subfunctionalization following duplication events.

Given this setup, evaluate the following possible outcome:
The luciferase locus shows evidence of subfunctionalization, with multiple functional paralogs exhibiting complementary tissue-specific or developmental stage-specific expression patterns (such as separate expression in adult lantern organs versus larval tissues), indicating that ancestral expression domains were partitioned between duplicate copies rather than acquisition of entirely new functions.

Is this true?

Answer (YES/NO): NO